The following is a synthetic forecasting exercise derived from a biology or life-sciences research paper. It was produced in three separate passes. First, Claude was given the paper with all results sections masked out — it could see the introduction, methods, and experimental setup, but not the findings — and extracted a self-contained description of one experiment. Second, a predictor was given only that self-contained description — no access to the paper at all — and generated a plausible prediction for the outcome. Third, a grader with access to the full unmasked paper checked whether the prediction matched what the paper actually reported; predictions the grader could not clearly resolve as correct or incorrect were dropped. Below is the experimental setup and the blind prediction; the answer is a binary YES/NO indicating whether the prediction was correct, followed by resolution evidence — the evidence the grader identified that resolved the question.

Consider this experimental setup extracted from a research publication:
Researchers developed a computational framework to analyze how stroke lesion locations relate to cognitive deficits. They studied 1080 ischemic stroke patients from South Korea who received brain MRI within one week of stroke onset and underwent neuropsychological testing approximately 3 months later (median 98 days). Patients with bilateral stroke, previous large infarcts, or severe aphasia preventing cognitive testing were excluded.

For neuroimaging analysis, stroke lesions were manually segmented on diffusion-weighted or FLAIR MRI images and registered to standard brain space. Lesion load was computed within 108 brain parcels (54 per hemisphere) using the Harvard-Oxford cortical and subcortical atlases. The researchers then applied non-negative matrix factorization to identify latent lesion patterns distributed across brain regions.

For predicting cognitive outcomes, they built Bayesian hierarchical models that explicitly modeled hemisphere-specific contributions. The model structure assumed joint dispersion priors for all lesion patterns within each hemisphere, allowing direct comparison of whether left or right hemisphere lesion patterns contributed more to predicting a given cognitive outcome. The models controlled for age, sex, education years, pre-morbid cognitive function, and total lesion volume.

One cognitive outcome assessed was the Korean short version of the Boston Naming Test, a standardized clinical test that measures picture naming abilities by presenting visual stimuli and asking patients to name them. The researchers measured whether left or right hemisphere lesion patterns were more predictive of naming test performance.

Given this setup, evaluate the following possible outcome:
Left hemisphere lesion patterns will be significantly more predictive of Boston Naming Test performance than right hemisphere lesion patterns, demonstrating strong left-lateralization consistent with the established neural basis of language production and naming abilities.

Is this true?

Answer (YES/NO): YES